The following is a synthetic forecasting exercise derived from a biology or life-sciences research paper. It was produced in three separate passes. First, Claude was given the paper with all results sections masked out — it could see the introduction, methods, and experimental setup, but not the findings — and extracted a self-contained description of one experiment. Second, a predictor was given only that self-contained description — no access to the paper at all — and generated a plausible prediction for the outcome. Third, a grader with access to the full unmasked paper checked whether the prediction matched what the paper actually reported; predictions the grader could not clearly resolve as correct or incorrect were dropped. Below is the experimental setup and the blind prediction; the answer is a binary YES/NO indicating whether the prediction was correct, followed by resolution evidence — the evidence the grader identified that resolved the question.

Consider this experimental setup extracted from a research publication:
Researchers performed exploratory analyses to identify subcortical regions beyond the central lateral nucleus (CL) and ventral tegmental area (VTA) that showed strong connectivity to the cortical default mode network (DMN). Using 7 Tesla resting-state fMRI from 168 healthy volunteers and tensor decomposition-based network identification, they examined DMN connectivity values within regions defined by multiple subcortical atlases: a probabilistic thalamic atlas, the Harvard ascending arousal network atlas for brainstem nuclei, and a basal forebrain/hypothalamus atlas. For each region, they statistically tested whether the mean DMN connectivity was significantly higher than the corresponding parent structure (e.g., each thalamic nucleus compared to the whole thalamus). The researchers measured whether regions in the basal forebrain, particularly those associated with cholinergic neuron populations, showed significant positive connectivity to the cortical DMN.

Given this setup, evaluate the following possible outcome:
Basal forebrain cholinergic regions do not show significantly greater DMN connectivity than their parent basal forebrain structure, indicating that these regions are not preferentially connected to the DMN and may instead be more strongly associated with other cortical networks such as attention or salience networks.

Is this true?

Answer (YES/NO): YES